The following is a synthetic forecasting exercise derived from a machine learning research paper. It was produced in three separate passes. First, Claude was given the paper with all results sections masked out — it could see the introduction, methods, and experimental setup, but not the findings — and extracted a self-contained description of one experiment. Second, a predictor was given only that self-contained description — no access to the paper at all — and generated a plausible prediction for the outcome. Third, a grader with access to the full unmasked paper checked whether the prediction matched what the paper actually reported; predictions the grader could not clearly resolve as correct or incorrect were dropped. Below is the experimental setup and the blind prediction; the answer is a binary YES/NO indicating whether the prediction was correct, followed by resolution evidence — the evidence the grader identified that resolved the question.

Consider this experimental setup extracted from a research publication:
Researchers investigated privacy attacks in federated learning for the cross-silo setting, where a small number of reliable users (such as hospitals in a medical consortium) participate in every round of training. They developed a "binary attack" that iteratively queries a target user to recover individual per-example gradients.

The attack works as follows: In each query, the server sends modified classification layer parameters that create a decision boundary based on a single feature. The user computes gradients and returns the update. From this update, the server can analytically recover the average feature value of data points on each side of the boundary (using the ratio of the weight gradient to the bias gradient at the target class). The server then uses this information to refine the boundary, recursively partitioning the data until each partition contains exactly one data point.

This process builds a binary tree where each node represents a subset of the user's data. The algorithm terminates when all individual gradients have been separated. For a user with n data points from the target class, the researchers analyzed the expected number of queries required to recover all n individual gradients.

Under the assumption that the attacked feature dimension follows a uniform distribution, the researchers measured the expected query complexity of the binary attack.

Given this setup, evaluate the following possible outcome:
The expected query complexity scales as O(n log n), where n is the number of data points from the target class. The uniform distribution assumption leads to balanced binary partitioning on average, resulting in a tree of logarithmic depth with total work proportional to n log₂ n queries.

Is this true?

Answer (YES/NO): YES